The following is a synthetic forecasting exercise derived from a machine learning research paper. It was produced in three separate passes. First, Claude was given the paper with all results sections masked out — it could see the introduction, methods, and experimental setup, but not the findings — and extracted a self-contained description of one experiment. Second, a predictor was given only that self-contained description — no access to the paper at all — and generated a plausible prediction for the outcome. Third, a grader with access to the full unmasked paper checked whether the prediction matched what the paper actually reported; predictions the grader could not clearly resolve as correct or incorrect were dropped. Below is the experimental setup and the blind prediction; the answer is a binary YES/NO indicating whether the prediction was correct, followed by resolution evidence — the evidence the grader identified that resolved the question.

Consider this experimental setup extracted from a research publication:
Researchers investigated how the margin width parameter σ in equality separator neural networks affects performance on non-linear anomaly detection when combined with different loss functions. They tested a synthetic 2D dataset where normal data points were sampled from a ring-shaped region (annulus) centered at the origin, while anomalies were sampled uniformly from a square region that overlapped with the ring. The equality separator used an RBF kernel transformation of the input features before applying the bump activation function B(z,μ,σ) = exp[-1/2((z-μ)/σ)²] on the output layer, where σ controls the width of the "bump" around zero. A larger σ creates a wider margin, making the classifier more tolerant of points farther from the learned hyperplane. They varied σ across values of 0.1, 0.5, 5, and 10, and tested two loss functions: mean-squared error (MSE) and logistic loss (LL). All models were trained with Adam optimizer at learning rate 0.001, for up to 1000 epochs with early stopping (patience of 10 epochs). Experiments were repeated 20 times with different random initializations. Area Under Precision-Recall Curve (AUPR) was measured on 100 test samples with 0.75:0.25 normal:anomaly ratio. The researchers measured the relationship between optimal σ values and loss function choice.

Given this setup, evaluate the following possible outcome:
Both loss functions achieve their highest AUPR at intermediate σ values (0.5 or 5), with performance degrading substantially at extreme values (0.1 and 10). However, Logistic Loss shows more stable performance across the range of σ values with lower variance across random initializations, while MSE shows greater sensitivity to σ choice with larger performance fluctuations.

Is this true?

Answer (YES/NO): NO